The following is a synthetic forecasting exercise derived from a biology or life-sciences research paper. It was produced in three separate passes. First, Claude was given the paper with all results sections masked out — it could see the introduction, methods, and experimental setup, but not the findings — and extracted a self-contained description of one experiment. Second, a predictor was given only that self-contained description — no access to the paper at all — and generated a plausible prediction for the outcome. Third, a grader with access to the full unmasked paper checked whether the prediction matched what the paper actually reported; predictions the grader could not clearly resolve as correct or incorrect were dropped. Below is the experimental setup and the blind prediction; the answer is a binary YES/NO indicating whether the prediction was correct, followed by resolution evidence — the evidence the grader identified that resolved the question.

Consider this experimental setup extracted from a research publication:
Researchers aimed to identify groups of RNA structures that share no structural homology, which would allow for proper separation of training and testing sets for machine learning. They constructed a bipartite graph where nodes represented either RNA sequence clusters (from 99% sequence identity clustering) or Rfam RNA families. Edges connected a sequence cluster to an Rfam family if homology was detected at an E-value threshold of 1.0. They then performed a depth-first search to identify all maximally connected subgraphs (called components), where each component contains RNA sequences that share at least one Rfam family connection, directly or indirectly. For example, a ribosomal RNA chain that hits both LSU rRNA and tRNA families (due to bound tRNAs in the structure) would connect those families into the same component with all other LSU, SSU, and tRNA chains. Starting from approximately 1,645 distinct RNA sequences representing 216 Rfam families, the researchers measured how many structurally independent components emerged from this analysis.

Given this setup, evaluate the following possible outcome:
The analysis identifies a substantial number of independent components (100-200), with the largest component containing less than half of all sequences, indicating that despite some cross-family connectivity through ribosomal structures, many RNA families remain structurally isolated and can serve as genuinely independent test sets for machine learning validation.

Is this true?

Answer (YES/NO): NO